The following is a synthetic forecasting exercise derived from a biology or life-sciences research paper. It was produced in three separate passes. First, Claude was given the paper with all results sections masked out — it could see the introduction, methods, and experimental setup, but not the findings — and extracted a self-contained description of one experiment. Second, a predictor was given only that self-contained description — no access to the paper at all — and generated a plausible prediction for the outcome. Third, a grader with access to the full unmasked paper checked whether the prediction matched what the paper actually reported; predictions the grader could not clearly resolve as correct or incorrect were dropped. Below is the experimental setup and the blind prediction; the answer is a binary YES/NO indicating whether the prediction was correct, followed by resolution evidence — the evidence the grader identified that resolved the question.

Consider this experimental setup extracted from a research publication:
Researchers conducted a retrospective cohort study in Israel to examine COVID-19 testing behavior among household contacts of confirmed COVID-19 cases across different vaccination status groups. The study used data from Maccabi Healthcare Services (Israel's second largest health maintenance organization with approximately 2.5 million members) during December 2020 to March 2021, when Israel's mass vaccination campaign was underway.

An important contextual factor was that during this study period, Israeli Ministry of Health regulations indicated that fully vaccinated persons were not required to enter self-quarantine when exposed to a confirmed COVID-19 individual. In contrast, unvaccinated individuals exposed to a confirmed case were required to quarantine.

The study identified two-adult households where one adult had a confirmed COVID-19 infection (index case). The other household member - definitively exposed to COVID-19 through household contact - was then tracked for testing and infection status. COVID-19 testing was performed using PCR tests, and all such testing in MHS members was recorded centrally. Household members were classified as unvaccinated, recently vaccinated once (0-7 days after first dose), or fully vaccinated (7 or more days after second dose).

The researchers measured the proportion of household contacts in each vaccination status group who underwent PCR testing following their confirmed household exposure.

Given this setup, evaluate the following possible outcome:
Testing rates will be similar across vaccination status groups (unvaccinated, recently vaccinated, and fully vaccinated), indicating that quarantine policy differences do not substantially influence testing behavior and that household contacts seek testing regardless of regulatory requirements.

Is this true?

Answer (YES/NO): NO